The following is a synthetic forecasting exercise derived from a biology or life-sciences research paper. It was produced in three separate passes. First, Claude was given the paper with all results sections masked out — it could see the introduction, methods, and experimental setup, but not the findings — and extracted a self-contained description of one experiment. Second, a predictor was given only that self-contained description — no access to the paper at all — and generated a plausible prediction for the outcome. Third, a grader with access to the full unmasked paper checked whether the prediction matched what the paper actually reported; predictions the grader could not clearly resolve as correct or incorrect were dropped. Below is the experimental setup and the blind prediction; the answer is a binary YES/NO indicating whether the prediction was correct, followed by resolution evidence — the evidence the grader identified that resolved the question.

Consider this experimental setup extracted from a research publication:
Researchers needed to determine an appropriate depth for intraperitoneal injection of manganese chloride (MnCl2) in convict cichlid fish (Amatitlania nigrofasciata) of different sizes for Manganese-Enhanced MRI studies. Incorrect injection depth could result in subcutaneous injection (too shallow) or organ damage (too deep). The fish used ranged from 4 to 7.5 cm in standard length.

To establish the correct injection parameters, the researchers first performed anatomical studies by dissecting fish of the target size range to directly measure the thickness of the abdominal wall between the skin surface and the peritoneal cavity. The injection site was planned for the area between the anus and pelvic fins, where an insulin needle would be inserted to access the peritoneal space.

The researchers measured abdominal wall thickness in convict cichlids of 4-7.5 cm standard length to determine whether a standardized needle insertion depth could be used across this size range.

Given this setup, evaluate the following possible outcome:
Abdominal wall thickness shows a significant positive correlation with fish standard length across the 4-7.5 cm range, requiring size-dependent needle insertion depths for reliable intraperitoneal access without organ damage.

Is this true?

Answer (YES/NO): NO